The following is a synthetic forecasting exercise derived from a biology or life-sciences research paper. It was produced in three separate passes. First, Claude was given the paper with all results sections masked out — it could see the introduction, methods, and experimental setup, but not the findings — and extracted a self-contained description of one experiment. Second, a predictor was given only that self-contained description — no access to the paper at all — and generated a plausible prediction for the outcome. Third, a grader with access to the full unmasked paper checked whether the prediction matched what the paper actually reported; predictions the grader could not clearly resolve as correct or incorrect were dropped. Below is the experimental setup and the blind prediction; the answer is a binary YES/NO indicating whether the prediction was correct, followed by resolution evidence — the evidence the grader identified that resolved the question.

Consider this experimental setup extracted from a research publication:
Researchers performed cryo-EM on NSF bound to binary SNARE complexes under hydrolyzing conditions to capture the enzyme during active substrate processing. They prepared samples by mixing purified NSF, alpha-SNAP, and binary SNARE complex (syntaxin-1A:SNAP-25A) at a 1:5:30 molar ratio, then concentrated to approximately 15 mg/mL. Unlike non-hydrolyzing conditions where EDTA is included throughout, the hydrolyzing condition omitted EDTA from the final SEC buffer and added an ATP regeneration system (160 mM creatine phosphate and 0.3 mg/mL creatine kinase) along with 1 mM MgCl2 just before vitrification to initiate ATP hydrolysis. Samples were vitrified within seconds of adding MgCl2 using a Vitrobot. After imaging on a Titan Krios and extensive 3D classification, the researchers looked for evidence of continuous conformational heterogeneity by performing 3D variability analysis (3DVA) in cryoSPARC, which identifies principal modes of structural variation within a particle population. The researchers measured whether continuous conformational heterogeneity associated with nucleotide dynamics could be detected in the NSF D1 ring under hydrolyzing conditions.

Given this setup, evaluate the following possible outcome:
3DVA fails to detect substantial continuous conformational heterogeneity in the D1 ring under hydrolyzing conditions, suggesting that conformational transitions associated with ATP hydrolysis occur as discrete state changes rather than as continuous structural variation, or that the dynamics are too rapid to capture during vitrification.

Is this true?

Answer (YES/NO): NO